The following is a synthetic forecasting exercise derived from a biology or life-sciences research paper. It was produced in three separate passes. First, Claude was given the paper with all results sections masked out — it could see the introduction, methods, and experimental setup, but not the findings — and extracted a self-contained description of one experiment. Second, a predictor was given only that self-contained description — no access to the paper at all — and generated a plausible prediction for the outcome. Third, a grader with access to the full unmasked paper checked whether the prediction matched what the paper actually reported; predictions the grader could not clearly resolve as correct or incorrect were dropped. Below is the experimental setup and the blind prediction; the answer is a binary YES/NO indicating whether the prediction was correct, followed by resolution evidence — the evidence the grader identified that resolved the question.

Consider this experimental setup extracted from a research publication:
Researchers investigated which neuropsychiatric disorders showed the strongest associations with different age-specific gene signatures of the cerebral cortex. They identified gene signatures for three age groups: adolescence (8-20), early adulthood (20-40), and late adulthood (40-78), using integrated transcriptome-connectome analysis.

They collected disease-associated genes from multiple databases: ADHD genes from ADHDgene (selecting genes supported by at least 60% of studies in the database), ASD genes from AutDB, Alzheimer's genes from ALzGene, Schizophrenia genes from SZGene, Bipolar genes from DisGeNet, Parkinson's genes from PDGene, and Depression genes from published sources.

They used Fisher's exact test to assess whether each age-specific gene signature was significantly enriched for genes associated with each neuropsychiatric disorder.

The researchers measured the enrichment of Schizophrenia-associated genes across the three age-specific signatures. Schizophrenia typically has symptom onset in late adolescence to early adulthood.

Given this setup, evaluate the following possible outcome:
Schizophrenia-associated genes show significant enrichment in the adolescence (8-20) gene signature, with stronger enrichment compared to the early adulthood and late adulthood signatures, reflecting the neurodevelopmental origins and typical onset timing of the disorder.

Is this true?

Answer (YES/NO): YES